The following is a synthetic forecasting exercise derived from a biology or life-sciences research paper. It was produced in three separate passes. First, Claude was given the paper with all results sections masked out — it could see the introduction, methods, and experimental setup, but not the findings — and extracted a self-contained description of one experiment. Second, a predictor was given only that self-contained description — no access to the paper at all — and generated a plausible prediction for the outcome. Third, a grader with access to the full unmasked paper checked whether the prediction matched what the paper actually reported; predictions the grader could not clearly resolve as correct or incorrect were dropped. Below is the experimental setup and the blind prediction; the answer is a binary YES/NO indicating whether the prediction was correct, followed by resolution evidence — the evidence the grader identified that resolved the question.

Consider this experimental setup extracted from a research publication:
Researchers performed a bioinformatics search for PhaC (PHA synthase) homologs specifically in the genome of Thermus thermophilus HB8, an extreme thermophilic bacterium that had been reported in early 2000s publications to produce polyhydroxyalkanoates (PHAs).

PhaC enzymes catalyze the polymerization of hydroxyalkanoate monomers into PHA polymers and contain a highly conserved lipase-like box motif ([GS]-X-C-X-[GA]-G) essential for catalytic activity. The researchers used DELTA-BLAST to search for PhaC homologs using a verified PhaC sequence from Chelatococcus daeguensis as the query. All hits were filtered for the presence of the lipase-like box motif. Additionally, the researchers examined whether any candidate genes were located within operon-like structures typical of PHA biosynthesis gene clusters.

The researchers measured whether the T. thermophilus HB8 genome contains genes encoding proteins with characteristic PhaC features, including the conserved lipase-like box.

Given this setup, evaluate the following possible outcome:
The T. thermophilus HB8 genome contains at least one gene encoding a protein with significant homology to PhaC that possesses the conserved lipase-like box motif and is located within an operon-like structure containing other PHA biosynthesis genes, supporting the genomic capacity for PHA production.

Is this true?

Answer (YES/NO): NO